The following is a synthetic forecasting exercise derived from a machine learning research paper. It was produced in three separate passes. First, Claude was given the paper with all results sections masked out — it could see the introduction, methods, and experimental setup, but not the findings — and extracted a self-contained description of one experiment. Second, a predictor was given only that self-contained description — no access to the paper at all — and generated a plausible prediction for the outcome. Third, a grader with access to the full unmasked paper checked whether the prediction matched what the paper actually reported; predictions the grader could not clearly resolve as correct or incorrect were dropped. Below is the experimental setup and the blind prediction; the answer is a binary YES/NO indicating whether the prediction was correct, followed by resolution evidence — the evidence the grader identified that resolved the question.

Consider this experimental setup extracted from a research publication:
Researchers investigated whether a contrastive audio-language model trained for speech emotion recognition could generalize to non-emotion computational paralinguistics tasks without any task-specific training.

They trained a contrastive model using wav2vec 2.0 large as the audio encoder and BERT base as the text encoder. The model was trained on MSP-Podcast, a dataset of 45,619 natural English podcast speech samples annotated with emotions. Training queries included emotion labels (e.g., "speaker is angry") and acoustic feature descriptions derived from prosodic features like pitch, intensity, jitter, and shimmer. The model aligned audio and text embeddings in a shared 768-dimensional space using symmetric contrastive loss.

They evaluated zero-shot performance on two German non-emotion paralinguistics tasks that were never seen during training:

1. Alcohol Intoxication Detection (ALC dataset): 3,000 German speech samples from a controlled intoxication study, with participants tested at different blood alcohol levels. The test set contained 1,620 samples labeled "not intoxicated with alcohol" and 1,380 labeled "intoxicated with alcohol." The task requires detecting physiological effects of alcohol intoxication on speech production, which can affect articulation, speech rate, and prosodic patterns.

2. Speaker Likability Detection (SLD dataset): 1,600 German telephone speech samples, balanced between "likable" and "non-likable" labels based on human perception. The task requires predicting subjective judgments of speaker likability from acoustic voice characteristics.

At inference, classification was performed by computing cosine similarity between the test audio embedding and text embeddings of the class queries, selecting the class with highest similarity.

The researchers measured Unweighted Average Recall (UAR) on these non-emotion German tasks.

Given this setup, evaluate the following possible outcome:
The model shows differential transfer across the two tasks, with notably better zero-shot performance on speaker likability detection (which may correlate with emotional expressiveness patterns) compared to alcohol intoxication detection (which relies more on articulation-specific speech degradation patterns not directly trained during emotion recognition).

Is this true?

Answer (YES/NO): NO